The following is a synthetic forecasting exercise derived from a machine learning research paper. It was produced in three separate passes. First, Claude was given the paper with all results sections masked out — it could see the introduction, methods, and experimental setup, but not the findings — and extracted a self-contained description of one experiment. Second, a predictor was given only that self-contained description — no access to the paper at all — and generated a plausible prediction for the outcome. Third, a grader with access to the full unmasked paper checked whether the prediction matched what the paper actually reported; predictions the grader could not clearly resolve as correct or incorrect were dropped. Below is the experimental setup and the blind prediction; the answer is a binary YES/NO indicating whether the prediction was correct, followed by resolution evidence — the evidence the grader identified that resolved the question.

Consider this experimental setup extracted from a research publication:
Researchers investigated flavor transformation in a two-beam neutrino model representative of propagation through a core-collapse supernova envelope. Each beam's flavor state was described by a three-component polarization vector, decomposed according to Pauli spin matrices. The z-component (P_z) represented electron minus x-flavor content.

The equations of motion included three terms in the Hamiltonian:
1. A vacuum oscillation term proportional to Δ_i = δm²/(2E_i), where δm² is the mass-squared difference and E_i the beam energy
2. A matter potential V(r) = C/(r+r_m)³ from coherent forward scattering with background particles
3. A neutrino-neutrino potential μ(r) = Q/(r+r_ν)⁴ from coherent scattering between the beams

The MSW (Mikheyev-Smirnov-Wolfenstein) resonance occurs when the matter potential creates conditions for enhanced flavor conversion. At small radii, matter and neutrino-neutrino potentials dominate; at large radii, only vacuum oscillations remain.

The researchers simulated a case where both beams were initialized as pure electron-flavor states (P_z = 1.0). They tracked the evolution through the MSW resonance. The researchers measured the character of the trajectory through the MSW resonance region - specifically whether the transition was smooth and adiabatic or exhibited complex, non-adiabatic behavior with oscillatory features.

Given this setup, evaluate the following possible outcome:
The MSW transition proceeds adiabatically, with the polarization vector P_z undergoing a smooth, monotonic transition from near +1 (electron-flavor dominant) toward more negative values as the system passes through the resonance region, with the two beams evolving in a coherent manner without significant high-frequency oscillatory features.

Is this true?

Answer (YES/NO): YES